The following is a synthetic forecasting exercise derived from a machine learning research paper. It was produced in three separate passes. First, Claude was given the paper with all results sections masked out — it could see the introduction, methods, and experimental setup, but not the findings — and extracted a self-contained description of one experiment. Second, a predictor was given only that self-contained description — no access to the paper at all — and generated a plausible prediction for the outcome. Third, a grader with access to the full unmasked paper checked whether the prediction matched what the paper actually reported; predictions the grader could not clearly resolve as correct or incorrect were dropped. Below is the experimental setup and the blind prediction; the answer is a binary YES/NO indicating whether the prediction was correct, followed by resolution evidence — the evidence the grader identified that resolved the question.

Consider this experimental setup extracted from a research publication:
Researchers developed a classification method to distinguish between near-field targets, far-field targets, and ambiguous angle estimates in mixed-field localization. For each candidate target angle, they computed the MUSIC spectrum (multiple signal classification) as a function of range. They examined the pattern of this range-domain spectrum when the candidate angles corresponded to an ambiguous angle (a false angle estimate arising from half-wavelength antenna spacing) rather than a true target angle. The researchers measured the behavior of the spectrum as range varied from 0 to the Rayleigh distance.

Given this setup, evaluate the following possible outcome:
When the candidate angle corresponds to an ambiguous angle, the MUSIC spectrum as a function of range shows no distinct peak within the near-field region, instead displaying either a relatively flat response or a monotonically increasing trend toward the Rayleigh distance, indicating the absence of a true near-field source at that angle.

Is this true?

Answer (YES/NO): NO